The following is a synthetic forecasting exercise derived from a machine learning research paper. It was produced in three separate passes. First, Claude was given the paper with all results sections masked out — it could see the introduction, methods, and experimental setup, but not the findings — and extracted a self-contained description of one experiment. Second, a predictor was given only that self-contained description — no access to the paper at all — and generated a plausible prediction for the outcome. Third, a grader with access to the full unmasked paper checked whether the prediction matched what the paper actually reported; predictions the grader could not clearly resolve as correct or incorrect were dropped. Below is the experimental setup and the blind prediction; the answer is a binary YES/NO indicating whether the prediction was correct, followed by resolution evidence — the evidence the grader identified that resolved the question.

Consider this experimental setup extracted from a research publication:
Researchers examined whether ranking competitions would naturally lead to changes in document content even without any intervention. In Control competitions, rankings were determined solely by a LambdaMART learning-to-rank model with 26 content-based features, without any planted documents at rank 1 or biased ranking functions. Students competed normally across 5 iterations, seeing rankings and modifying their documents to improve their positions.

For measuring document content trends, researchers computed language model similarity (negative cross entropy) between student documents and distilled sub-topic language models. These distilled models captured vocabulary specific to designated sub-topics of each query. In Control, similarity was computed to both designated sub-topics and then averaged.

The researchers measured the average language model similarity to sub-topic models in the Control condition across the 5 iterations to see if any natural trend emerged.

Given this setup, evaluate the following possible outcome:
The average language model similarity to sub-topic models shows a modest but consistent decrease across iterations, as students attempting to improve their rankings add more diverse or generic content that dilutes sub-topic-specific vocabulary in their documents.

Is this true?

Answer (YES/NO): NO